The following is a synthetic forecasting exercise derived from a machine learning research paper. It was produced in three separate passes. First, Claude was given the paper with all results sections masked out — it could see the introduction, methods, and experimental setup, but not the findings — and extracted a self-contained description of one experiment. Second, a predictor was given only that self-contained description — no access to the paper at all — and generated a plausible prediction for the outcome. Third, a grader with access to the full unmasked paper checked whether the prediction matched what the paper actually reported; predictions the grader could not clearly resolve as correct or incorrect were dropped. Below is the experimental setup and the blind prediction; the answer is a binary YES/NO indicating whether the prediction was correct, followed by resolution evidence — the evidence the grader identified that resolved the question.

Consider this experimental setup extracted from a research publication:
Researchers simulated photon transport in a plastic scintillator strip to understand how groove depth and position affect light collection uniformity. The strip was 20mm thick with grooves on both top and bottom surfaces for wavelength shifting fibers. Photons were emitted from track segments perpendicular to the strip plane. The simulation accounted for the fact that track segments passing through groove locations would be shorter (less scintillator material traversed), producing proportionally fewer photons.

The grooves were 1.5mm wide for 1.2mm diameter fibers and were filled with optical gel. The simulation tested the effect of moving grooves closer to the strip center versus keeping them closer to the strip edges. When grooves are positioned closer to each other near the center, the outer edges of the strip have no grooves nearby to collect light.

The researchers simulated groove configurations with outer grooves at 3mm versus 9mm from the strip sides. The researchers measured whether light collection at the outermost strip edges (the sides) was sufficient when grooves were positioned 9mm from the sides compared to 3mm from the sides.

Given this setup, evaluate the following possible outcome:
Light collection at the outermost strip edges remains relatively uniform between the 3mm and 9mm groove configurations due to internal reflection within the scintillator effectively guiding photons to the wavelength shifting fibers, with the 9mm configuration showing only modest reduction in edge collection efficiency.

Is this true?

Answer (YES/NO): NO